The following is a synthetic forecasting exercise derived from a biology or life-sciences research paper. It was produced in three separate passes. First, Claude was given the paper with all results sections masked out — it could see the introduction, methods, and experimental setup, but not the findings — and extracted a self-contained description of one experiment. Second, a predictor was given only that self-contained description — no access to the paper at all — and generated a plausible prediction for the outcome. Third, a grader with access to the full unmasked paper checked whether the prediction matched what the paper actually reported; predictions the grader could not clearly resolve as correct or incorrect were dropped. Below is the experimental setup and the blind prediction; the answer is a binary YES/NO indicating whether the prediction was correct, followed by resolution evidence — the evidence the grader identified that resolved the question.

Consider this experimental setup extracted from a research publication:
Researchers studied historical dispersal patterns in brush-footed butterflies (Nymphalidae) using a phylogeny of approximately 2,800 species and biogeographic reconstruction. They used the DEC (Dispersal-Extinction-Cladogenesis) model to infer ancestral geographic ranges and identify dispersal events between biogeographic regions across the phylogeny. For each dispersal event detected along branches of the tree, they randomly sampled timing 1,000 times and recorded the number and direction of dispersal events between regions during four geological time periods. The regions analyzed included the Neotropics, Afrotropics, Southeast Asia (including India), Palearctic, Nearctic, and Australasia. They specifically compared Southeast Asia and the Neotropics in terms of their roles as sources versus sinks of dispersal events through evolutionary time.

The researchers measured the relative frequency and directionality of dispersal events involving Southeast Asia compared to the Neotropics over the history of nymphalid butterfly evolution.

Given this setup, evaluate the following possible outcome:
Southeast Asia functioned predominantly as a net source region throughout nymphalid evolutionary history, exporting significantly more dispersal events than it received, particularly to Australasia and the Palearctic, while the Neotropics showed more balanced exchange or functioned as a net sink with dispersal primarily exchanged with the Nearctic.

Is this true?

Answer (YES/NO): NO